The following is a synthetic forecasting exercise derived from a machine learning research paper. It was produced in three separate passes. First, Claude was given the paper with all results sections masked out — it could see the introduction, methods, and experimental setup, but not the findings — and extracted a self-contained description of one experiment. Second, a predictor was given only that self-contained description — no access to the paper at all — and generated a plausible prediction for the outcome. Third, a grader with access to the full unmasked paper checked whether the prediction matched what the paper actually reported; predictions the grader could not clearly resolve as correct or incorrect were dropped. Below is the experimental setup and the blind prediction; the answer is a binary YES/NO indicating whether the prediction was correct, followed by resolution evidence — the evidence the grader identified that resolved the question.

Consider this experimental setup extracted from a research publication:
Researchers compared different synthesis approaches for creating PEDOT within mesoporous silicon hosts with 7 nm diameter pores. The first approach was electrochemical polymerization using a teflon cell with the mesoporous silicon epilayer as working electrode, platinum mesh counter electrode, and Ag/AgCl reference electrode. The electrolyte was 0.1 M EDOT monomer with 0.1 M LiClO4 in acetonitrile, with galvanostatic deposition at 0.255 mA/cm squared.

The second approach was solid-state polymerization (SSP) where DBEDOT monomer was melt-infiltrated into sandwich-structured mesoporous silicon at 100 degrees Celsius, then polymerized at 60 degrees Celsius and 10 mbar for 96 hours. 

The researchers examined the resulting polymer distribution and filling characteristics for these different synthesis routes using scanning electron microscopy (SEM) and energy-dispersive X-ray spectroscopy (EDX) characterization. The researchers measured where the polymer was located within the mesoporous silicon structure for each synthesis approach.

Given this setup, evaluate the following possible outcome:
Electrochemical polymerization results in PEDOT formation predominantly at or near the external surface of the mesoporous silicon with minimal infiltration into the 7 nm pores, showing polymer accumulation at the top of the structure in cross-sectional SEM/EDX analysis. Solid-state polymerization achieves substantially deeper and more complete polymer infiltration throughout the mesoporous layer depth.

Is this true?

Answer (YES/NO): YES